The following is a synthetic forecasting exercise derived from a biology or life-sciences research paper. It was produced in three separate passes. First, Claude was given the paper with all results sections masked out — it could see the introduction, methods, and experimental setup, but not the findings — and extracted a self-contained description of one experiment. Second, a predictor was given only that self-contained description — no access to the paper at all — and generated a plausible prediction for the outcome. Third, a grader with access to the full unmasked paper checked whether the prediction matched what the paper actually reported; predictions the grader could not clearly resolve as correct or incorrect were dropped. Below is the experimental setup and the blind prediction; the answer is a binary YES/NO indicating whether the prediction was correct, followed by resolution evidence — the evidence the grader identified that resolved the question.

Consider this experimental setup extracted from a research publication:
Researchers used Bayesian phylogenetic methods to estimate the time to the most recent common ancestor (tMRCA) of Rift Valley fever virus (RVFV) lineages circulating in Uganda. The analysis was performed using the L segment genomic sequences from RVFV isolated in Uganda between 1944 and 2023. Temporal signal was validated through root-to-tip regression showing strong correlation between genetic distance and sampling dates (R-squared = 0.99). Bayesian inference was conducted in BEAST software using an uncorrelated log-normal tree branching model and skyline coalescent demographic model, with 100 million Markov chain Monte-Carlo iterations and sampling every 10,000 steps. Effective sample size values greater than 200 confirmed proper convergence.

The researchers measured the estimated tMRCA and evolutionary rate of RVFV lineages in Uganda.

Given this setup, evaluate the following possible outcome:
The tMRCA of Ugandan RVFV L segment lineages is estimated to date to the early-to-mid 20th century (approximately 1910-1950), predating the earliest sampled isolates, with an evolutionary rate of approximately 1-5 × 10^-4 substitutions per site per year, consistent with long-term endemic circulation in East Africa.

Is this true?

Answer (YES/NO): YES